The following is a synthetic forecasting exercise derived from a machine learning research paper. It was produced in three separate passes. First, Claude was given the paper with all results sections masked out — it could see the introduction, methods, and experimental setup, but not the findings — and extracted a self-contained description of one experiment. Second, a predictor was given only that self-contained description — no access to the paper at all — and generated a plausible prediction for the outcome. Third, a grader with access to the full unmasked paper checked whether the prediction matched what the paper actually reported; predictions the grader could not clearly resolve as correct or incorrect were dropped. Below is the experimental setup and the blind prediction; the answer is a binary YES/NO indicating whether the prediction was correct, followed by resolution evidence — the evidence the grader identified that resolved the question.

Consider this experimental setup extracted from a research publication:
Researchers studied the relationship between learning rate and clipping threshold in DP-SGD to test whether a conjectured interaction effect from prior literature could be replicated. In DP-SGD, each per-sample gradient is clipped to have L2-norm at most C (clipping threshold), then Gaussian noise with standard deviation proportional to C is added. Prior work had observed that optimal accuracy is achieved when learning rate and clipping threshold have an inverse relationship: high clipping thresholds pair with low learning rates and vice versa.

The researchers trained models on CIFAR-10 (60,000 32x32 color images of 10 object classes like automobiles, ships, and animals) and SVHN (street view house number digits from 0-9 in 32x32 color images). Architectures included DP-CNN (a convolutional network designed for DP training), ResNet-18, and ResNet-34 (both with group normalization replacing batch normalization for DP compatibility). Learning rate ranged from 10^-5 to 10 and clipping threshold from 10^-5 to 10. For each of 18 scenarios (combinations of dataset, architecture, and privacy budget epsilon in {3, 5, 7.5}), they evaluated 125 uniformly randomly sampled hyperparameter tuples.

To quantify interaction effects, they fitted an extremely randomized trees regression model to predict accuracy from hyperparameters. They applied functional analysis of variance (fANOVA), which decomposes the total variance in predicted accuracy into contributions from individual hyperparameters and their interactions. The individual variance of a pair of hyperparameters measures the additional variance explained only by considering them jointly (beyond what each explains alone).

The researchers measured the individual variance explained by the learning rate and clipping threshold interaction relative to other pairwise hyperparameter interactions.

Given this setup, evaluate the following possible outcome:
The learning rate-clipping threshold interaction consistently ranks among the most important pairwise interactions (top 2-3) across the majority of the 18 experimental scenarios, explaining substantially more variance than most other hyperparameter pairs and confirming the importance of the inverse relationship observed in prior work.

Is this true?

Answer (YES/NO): YES